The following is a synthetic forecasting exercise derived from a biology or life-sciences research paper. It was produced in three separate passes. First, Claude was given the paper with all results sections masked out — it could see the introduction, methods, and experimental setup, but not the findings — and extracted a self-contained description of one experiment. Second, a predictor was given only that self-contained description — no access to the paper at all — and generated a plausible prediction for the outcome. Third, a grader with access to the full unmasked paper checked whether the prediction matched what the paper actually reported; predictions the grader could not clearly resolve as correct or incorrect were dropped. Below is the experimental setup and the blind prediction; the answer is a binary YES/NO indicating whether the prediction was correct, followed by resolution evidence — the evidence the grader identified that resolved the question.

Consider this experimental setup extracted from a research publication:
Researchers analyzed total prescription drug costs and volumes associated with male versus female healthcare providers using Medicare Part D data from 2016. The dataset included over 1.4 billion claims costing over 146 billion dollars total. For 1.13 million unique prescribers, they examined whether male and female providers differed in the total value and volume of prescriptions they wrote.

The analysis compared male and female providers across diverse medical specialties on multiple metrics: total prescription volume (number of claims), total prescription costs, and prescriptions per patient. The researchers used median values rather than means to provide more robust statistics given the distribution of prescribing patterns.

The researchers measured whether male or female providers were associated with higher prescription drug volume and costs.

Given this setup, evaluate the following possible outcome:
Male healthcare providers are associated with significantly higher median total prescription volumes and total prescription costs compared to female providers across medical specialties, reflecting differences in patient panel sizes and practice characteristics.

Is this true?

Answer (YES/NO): YES